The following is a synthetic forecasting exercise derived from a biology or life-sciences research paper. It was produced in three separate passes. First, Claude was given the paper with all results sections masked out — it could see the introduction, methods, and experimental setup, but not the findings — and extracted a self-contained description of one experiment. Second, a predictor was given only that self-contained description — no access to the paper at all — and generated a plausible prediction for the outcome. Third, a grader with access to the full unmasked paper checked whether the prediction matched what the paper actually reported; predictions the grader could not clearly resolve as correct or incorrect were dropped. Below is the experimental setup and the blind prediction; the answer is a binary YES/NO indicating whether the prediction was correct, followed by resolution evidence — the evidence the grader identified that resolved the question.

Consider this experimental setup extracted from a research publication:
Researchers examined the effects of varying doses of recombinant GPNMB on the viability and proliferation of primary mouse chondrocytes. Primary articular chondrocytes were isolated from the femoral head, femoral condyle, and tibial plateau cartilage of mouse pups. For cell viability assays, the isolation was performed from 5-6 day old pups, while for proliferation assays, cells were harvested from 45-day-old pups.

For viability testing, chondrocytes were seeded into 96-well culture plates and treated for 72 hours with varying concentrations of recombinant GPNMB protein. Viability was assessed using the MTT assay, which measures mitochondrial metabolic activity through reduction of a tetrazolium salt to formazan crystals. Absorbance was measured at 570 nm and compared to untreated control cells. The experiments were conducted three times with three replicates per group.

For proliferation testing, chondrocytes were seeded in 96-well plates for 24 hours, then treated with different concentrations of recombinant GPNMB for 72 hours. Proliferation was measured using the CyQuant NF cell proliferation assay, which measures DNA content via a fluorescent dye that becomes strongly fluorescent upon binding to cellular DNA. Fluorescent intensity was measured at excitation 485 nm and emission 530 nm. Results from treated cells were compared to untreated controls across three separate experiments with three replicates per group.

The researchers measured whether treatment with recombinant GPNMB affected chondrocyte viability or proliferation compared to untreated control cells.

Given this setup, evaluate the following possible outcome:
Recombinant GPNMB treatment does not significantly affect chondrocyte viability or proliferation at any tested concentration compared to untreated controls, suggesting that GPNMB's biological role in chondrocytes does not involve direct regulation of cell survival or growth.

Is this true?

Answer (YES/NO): YES